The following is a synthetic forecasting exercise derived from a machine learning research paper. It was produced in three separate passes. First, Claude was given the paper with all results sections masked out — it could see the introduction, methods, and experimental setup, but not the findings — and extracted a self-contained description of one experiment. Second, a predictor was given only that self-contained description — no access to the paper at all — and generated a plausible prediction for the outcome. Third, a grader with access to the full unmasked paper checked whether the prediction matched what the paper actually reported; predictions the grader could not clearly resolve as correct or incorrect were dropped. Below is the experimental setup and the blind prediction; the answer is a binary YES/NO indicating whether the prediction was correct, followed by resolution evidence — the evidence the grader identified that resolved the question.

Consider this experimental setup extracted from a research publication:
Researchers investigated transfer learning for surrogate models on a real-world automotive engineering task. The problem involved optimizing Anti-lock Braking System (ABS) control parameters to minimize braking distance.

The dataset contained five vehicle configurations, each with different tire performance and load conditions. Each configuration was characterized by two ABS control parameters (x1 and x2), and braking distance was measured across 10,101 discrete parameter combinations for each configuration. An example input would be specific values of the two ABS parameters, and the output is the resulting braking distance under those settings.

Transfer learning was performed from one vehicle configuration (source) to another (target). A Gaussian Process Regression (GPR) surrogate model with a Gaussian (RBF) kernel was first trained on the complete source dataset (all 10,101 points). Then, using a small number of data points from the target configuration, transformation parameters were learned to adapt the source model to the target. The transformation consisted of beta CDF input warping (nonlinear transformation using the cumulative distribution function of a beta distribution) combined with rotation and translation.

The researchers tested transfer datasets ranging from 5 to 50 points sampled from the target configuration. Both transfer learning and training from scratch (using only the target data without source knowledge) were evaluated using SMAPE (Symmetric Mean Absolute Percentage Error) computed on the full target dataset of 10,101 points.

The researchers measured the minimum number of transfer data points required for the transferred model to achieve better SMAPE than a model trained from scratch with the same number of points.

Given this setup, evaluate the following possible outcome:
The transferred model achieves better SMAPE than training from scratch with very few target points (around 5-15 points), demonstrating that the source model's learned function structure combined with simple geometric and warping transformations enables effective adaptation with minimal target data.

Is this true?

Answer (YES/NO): YES